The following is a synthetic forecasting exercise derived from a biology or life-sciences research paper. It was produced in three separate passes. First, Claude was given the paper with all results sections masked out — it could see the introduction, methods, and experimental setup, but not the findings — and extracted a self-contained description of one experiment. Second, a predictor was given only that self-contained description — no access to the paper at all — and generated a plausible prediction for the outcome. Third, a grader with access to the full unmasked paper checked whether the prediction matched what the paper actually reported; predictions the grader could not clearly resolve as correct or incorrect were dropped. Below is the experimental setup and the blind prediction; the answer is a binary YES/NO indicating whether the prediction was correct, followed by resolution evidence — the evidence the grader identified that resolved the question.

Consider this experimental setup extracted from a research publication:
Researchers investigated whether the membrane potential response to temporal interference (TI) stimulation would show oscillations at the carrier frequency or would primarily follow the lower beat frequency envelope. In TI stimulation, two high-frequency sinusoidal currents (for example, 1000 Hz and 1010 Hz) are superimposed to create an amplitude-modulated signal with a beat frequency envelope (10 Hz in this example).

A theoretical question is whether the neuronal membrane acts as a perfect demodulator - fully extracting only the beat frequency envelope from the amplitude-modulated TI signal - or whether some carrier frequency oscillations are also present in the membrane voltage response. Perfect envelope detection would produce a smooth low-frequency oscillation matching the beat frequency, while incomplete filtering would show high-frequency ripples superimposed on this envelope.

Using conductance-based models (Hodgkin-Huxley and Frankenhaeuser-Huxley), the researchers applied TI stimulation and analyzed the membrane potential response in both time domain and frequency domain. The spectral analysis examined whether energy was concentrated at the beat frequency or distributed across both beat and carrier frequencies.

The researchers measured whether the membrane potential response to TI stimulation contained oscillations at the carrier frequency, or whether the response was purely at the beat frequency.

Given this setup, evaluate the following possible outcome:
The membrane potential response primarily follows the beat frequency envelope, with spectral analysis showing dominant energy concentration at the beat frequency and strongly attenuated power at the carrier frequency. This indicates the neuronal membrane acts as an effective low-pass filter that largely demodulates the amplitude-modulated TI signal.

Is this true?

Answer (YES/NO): NO